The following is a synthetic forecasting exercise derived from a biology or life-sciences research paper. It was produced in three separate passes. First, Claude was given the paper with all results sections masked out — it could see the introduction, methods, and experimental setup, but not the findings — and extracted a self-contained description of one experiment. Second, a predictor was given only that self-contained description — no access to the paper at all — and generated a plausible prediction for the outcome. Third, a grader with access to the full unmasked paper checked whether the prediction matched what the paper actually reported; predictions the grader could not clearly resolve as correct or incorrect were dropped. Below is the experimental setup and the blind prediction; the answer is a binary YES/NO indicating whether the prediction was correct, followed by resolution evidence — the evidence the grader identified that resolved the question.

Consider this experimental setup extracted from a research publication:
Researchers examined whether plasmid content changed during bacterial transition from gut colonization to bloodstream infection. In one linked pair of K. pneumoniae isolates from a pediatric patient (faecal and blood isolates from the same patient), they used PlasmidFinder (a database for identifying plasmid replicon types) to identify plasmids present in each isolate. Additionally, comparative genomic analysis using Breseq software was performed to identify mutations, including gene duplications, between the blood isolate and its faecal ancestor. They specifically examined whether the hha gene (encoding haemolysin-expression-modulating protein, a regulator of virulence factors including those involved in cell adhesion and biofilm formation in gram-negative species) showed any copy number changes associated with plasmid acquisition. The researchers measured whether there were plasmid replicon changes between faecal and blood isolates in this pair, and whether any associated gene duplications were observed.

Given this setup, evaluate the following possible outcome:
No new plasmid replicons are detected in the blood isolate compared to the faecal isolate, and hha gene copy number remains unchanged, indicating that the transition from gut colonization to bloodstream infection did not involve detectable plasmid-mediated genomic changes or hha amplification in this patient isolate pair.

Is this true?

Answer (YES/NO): NO